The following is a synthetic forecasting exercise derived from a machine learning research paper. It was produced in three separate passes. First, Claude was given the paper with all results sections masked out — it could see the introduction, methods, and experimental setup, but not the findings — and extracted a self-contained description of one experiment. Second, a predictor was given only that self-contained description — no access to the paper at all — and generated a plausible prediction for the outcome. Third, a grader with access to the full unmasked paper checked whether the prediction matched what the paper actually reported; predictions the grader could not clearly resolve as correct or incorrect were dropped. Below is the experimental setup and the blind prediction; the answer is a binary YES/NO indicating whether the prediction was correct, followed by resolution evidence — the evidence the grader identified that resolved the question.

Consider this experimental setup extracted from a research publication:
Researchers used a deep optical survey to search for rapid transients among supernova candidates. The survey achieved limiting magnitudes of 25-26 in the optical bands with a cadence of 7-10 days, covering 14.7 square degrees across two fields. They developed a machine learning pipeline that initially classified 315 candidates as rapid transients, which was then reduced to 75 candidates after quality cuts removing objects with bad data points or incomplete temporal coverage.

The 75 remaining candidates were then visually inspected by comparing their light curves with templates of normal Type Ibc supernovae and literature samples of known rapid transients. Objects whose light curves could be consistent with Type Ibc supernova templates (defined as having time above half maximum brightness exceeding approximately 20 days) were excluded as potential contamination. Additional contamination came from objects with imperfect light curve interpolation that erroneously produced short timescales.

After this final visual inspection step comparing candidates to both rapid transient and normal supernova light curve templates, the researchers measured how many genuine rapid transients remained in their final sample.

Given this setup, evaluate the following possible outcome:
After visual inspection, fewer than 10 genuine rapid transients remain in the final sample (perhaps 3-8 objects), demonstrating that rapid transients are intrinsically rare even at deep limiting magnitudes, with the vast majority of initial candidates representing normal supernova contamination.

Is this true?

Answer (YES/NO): NO